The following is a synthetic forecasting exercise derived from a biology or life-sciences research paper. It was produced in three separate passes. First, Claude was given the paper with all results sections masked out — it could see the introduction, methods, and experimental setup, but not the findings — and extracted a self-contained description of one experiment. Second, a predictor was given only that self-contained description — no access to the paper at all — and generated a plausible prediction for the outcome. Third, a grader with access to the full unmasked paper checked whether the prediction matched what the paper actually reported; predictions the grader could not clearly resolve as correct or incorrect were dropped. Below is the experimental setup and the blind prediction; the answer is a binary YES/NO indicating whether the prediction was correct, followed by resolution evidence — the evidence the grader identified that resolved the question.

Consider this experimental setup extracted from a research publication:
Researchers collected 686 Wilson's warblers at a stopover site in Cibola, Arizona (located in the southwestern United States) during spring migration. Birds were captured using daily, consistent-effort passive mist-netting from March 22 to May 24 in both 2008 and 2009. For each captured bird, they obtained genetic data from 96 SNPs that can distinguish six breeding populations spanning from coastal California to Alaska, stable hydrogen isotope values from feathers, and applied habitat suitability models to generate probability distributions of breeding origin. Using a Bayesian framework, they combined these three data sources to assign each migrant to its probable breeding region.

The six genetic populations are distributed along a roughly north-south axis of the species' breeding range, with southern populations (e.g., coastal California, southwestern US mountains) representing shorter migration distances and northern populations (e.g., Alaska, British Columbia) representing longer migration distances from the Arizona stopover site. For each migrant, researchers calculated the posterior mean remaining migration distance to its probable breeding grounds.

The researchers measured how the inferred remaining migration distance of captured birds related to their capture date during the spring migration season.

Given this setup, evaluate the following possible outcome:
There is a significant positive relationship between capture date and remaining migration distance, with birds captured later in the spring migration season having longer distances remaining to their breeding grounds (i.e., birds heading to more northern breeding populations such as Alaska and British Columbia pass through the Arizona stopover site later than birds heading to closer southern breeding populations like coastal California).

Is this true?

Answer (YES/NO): YES